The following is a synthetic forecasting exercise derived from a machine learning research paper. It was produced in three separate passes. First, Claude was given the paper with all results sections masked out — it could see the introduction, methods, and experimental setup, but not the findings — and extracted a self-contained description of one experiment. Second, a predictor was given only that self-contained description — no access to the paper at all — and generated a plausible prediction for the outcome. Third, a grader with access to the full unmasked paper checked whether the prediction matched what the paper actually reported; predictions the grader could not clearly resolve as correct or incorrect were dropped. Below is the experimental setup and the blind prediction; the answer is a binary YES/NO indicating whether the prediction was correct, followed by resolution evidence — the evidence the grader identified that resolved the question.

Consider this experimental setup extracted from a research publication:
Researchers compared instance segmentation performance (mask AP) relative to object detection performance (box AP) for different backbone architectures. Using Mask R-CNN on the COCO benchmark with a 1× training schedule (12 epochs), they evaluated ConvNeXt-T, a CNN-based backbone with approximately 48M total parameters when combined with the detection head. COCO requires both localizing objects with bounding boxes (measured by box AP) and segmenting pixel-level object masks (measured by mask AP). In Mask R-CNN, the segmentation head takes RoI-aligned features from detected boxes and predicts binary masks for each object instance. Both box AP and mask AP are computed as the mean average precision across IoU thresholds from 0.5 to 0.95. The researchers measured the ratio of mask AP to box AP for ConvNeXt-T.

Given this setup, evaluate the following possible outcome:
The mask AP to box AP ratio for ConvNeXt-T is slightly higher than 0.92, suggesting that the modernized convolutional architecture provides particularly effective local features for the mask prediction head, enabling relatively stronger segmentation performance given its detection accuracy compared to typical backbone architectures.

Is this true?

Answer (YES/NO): NO